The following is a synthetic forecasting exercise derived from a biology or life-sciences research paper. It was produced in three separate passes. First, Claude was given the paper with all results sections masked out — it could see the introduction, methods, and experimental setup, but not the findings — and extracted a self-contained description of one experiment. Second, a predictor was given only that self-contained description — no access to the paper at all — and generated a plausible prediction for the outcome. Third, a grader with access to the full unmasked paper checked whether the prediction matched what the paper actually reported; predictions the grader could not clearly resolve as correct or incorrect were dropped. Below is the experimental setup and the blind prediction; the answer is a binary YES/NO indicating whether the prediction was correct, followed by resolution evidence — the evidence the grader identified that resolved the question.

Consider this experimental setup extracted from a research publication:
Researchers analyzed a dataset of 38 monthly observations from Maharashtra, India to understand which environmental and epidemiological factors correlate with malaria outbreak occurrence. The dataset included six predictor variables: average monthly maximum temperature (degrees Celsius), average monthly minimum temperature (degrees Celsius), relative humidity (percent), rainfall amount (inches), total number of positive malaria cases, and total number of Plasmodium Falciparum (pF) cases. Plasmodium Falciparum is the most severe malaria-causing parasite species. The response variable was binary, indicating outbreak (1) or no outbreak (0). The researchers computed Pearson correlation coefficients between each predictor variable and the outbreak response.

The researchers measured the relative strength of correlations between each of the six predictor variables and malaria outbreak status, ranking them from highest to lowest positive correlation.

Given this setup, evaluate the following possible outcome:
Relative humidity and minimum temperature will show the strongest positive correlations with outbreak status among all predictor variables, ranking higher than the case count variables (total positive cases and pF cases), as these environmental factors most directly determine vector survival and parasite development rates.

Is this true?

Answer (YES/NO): NO